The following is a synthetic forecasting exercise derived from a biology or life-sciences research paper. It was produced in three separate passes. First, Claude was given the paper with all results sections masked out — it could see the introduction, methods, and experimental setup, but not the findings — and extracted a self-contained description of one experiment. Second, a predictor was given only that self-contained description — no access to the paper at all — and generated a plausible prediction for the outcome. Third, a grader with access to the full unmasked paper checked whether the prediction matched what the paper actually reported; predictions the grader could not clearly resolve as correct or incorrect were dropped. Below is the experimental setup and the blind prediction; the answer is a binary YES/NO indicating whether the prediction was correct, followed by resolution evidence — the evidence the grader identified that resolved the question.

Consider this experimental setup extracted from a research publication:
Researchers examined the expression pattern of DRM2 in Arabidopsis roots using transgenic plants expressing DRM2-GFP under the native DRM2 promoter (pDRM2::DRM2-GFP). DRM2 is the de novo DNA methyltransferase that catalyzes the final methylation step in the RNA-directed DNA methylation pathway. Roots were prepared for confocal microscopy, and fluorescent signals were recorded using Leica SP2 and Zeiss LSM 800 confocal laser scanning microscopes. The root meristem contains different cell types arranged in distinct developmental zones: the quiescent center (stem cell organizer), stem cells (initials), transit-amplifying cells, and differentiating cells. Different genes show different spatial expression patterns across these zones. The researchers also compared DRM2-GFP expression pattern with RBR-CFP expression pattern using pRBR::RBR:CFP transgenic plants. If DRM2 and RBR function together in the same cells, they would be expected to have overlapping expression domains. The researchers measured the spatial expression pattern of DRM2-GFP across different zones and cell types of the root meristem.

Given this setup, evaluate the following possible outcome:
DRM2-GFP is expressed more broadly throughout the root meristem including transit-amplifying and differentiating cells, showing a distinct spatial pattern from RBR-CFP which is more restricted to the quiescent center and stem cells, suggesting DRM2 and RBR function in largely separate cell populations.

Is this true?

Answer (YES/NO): NO